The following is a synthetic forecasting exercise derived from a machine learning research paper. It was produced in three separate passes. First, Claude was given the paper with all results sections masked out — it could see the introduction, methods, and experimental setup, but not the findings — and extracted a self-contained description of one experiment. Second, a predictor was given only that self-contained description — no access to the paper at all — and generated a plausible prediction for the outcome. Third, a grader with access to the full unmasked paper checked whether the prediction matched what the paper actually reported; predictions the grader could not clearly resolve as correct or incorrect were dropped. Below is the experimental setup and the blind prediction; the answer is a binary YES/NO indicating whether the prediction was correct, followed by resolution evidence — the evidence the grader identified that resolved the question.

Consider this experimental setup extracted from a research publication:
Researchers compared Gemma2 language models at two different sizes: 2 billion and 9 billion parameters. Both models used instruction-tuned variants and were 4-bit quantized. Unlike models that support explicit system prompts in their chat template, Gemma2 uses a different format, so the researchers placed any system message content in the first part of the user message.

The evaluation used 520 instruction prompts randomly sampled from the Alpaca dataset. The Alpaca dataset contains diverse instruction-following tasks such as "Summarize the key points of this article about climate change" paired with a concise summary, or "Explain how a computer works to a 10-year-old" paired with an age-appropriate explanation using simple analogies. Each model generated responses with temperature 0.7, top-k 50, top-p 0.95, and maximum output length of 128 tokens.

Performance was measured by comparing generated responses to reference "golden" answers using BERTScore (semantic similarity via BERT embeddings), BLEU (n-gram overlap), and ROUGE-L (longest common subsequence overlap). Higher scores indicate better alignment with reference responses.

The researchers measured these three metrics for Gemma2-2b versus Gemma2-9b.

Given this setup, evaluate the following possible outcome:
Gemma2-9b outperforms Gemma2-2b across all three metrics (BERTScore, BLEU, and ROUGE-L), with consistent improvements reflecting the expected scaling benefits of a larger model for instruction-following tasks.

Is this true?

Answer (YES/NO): NO